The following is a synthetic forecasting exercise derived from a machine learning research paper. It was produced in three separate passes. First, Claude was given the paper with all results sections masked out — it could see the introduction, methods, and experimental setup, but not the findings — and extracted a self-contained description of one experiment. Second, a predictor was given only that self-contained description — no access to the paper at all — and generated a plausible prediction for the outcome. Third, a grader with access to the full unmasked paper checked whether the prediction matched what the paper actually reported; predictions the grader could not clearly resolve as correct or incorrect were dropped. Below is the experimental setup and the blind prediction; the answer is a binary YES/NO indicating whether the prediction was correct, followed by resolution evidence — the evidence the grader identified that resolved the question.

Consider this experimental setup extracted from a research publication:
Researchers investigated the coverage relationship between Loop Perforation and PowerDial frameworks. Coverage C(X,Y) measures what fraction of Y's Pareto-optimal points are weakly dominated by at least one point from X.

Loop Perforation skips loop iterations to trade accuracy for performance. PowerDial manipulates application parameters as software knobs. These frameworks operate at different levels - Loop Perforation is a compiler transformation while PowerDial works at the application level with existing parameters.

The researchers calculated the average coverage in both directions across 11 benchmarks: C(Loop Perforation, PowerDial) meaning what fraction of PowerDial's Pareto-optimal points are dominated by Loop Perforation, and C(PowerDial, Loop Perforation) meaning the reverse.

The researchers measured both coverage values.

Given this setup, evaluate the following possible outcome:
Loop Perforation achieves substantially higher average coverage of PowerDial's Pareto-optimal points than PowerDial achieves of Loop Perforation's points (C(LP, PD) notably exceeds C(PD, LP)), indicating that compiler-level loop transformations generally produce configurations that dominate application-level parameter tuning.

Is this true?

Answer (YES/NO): NO